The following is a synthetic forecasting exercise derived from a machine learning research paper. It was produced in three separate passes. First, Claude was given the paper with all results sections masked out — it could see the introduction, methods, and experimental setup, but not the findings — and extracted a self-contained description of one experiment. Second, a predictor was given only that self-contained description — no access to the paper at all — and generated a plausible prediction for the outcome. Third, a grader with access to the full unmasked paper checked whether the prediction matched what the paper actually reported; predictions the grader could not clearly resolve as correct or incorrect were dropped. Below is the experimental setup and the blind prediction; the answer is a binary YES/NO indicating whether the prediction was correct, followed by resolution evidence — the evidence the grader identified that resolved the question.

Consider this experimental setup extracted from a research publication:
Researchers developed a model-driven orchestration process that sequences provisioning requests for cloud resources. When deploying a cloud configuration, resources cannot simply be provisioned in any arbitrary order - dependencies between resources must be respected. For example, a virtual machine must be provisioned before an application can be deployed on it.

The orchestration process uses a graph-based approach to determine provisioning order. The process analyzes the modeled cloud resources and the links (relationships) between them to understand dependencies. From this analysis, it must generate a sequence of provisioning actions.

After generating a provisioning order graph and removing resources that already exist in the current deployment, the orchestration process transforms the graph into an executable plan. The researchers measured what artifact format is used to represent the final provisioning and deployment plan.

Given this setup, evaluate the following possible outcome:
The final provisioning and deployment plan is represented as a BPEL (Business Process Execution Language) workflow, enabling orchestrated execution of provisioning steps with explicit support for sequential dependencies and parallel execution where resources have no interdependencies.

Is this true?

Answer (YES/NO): NO